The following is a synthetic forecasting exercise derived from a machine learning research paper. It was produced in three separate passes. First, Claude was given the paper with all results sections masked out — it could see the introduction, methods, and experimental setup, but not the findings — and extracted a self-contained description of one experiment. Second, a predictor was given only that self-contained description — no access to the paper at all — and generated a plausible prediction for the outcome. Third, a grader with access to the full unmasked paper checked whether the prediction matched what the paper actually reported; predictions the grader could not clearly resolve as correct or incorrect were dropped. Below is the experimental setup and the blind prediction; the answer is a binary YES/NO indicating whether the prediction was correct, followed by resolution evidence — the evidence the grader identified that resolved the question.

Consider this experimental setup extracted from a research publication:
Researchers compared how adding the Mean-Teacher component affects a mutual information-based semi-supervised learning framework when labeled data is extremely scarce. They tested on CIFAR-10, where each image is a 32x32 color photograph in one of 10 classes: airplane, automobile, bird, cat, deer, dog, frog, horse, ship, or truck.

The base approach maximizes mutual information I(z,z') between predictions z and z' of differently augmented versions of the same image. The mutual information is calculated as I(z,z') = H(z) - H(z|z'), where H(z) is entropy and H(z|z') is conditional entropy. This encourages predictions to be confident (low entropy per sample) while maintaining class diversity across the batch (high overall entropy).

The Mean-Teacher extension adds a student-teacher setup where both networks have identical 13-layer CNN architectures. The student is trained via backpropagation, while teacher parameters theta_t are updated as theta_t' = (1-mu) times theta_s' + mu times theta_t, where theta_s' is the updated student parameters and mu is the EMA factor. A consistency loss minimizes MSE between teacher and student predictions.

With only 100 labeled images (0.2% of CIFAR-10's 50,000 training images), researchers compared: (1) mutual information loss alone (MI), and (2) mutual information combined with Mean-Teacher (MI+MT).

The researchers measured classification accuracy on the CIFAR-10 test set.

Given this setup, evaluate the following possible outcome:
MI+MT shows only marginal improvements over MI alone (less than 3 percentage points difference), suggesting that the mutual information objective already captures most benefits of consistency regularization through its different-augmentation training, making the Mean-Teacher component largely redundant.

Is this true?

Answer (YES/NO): NO